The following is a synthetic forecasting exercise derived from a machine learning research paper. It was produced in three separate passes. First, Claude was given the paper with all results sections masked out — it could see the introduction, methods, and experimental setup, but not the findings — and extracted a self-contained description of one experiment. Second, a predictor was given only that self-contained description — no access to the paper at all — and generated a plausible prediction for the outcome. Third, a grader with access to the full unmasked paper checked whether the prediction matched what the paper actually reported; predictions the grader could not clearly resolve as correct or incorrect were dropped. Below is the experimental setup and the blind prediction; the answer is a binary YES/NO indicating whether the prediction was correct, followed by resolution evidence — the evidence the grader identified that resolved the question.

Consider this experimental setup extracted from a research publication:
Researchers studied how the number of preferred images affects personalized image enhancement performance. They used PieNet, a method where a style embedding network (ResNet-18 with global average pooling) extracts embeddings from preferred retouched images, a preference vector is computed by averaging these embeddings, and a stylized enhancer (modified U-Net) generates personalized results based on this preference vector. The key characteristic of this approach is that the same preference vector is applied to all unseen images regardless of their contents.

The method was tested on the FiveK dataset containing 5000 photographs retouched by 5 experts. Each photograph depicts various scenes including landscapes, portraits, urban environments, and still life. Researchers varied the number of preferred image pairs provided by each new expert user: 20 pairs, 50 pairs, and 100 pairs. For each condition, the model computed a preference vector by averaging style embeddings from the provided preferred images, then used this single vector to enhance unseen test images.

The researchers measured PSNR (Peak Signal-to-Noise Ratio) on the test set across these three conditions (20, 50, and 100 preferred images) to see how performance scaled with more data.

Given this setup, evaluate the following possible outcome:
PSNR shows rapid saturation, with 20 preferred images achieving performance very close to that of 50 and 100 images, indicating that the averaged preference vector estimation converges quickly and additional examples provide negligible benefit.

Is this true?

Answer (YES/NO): YES